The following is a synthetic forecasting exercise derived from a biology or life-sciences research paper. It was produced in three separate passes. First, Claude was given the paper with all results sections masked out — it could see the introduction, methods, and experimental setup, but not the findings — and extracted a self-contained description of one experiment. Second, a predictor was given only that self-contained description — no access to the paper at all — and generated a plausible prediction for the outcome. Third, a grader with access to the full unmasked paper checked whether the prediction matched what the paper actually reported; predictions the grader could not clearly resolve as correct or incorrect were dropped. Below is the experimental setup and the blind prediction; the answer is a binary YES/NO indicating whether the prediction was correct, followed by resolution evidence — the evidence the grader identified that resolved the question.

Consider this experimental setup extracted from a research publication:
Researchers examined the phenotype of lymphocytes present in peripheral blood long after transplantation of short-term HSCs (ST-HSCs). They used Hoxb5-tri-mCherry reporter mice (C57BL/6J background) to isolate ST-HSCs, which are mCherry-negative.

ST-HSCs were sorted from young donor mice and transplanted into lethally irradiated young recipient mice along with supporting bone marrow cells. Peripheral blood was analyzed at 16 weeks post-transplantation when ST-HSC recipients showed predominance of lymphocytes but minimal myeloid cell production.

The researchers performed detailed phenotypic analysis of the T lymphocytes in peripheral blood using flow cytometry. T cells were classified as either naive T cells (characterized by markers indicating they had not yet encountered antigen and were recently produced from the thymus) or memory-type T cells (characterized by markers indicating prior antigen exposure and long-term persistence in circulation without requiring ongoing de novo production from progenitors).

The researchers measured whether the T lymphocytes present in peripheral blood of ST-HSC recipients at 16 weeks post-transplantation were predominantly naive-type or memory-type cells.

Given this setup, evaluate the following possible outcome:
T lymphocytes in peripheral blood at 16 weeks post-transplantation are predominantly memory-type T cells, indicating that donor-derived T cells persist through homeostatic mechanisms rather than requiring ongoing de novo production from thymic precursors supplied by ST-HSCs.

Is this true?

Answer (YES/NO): YES